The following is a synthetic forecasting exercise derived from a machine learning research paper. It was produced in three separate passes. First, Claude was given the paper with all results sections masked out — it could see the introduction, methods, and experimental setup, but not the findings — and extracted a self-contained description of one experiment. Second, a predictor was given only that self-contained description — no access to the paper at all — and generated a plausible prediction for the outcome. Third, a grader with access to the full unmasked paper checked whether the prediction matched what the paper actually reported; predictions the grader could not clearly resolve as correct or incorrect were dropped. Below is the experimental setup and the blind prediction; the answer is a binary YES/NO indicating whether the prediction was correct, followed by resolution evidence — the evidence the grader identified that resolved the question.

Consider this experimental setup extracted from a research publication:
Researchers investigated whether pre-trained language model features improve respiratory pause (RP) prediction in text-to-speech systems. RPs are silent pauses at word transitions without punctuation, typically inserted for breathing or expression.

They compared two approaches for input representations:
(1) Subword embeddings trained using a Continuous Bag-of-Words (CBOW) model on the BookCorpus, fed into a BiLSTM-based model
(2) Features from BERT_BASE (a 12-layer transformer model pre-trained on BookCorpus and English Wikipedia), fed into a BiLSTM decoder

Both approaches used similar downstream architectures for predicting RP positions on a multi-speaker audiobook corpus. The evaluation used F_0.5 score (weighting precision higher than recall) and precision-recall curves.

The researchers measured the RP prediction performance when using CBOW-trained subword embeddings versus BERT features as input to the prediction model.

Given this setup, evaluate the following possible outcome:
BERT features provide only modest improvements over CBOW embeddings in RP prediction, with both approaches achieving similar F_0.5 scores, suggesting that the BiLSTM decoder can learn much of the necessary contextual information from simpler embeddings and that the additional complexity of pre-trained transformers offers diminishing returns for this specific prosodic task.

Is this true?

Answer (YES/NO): NO